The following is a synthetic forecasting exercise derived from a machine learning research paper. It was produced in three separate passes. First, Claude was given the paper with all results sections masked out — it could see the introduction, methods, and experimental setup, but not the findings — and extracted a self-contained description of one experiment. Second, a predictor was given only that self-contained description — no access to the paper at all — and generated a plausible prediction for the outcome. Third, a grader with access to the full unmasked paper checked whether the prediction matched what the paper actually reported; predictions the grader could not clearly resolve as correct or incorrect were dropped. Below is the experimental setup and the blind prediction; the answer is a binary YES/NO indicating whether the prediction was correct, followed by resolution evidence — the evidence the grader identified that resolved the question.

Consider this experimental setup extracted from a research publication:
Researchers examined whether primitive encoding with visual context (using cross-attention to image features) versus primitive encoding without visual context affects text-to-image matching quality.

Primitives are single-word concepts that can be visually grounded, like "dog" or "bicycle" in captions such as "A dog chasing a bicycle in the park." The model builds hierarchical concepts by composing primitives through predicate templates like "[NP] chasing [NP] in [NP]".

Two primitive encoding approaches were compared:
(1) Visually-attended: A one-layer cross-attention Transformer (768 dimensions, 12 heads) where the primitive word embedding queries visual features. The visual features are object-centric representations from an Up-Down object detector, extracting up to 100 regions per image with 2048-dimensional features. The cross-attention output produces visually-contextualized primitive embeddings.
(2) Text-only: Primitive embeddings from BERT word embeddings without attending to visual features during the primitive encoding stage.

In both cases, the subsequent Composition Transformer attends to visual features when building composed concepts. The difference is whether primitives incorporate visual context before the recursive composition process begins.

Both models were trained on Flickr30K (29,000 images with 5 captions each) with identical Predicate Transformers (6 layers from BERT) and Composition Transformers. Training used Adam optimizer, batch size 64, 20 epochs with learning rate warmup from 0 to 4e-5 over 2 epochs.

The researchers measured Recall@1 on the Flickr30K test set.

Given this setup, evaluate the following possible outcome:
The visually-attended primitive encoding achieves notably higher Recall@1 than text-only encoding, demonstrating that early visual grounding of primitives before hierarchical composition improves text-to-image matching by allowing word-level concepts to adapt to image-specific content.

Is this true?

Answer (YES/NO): YES